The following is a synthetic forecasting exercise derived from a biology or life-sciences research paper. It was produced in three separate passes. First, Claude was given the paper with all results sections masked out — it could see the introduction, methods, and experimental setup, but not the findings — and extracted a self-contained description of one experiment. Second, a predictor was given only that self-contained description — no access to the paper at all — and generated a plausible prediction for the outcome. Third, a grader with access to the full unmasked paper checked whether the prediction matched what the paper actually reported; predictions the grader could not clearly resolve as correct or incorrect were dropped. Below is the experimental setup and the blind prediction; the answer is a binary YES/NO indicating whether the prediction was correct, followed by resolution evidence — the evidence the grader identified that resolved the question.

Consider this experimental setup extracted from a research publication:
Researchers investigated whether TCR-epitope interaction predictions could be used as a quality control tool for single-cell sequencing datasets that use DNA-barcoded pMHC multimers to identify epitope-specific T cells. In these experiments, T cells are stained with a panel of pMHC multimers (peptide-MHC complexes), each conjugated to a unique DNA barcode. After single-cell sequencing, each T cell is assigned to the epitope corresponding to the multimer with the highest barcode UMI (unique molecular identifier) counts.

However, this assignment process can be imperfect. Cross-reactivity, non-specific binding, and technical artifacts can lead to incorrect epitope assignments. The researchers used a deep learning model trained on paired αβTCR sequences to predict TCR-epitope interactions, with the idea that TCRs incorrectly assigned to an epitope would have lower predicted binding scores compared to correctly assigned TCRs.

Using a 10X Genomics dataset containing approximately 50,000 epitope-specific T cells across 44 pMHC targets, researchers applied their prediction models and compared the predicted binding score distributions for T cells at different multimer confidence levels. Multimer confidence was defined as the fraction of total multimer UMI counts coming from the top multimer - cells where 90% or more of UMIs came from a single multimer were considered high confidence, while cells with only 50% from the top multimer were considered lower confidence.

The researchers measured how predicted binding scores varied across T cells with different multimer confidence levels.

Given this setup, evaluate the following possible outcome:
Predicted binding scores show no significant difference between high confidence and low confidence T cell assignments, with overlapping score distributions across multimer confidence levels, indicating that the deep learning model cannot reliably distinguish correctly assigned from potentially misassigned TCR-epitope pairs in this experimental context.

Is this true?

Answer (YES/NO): NO